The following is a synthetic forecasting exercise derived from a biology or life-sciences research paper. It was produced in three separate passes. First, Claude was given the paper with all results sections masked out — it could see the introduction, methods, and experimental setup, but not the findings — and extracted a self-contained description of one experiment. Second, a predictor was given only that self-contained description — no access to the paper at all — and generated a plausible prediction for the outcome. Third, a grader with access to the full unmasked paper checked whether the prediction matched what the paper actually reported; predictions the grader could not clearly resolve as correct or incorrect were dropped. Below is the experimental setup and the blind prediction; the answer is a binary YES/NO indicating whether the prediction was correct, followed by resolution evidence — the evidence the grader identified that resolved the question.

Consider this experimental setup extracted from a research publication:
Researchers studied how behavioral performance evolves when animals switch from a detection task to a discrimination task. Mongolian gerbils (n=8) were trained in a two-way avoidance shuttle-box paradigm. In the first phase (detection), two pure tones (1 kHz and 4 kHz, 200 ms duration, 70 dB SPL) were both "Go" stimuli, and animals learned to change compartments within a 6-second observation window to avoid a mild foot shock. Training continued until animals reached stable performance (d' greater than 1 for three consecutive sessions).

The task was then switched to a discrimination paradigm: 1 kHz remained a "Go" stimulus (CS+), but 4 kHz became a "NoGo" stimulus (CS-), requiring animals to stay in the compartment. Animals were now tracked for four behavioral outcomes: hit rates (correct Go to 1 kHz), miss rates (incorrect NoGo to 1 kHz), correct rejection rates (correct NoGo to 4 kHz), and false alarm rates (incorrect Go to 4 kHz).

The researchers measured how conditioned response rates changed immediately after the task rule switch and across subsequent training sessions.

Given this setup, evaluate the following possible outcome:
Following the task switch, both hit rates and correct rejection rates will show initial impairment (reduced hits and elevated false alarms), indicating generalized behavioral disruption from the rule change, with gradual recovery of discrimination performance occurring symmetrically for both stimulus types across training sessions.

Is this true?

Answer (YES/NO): NO